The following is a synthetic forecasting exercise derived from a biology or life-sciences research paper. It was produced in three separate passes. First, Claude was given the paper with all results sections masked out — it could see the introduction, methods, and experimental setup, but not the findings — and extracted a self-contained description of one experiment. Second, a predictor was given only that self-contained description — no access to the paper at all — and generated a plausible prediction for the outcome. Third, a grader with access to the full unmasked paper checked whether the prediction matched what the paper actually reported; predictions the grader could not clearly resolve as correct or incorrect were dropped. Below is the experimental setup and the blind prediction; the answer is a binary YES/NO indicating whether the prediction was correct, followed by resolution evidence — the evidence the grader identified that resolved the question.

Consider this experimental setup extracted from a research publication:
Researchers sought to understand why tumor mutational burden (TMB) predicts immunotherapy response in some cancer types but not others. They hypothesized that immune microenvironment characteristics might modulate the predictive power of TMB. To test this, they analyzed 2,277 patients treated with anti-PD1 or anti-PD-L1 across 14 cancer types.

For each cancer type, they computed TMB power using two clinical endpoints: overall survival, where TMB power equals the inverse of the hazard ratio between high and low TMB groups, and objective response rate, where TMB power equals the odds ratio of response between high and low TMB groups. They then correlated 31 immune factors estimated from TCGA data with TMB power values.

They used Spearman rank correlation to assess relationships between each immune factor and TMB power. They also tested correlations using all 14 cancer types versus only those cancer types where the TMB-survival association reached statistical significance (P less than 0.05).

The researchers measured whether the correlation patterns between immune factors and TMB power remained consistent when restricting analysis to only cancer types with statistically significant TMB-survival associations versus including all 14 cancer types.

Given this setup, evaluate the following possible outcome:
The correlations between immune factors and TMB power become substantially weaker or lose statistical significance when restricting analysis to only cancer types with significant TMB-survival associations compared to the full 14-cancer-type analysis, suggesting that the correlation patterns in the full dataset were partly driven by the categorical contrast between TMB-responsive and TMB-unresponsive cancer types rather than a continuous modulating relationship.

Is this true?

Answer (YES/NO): NO